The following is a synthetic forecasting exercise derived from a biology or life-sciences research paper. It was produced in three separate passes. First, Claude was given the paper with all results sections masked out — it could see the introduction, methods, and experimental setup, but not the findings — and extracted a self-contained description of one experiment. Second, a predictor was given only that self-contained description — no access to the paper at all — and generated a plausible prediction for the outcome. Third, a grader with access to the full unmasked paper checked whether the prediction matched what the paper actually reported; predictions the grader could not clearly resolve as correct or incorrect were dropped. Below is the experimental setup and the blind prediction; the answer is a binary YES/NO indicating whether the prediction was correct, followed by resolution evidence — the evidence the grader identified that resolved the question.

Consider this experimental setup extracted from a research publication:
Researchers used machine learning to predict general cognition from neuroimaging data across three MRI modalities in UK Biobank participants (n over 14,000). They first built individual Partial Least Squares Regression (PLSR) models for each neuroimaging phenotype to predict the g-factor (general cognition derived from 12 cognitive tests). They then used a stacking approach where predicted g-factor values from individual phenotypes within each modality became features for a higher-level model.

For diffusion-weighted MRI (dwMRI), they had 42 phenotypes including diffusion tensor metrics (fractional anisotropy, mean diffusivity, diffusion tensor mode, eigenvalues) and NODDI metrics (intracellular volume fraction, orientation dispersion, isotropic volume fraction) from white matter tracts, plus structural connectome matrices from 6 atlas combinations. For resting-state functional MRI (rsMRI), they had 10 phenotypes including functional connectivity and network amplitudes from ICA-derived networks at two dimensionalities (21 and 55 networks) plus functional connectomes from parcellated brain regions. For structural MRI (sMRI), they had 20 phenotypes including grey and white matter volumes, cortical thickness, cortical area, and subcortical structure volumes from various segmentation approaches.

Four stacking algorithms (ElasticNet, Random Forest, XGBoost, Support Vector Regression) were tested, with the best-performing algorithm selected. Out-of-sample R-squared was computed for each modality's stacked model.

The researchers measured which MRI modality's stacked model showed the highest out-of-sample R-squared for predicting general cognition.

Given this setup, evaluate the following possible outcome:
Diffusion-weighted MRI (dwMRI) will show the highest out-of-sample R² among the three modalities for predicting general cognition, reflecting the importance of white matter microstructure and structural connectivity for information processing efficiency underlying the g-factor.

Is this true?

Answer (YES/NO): NO